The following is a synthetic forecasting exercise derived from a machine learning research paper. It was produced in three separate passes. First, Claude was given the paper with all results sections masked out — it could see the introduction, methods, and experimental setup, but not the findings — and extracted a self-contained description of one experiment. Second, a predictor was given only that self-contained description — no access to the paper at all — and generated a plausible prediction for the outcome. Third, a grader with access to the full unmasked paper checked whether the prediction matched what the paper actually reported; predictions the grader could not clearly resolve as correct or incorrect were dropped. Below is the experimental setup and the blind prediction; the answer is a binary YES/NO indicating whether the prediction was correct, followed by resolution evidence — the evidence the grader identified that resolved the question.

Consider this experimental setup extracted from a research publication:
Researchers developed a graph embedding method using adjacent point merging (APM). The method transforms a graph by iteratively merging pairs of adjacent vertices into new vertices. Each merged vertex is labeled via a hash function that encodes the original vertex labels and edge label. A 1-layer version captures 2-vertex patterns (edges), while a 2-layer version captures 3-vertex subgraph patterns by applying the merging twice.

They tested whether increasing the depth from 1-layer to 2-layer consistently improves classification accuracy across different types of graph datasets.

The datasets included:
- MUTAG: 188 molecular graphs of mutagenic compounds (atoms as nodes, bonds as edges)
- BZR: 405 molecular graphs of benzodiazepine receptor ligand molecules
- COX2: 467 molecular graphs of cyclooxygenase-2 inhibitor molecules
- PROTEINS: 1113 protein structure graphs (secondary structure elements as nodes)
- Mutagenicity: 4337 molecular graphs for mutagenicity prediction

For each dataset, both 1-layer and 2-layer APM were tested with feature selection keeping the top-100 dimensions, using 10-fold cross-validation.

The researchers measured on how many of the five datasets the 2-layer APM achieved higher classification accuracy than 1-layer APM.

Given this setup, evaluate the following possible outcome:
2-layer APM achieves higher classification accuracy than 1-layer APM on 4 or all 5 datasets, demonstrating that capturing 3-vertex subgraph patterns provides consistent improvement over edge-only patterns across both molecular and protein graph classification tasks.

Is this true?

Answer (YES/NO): NO